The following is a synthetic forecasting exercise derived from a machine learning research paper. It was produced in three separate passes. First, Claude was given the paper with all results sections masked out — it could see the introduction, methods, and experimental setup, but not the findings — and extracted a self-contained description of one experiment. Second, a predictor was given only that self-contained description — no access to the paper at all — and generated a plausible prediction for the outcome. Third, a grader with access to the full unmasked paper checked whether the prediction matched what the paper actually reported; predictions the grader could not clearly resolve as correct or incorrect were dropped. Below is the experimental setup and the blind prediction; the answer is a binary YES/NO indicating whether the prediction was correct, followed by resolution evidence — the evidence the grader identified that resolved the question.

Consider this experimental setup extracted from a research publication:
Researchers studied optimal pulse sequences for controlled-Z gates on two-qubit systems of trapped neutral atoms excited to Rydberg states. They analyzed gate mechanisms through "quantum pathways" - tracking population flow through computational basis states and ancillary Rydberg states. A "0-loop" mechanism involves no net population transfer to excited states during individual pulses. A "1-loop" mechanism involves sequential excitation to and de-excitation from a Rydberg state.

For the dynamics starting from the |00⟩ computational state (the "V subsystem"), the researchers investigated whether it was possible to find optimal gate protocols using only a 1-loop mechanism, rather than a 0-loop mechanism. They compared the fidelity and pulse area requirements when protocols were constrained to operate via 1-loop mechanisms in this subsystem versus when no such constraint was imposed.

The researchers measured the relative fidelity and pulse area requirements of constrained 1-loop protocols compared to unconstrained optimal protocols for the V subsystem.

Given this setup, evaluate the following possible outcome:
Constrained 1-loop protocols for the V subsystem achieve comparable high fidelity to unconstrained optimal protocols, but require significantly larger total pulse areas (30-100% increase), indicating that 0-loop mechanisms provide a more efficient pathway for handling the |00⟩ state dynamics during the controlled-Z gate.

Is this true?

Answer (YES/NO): NO